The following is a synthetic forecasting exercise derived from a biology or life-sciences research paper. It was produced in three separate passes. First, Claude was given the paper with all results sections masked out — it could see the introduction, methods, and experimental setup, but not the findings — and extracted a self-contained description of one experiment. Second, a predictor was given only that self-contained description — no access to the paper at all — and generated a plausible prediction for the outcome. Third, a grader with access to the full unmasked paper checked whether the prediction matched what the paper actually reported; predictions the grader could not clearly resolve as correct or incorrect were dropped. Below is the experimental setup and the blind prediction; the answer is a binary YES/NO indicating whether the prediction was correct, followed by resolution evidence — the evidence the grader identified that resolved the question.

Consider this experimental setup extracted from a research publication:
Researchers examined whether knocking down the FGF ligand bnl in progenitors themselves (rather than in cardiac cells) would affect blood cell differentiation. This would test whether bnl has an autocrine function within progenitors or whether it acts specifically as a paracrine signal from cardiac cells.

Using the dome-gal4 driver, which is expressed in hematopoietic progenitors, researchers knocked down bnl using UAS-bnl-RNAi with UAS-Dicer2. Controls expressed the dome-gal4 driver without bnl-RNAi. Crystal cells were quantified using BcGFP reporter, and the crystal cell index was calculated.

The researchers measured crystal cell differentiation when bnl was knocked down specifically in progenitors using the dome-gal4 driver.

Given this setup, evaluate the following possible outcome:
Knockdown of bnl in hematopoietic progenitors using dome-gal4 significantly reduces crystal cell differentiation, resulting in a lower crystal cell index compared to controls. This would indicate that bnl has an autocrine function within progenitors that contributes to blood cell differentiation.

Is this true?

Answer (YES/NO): NO